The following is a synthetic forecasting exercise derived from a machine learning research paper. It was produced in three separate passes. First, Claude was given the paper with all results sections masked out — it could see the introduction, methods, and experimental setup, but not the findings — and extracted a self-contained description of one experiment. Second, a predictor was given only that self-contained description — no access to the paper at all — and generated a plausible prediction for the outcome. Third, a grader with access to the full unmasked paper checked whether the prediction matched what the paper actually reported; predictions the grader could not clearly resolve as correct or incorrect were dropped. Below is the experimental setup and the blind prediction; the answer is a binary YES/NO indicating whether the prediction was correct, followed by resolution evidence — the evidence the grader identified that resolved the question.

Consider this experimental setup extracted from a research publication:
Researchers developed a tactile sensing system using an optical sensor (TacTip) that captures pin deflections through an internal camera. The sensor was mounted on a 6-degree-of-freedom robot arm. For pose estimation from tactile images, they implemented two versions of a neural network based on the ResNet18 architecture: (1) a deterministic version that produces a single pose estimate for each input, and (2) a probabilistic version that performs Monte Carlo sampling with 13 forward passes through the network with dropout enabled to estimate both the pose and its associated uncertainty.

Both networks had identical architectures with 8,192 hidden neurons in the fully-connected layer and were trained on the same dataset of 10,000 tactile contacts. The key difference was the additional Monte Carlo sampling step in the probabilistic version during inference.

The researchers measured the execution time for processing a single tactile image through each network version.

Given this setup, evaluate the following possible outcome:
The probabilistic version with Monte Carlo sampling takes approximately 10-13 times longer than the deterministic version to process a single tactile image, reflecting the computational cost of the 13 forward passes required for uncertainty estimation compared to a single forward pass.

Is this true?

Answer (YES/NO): NO